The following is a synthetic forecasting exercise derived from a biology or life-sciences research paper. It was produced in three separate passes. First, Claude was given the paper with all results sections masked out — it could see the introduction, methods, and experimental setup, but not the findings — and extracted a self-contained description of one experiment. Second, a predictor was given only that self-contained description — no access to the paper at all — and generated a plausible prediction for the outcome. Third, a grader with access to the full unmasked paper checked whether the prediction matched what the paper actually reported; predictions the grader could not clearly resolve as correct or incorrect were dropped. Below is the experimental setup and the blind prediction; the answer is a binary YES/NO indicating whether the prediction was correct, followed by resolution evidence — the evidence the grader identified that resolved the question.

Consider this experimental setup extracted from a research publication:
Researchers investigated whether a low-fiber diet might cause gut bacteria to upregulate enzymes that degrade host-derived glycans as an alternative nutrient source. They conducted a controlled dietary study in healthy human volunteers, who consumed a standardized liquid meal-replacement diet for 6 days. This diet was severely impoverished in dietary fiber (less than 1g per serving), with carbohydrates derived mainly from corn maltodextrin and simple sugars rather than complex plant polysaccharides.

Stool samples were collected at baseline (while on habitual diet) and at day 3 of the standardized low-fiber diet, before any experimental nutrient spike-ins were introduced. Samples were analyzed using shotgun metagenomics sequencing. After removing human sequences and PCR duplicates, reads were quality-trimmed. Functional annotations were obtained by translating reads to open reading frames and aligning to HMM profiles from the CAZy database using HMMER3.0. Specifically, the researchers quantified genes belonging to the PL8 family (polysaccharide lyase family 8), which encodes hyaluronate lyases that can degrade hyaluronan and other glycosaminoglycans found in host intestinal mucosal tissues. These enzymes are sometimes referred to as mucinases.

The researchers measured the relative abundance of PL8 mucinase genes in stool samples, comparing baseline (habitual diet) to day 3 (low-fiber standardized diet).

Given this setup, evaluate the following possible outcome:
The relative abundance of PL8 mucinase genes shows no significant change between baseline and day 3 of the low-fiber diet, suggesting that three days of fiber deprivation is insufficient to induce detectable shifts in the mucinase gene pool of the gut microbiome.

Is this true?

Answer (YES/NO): NO